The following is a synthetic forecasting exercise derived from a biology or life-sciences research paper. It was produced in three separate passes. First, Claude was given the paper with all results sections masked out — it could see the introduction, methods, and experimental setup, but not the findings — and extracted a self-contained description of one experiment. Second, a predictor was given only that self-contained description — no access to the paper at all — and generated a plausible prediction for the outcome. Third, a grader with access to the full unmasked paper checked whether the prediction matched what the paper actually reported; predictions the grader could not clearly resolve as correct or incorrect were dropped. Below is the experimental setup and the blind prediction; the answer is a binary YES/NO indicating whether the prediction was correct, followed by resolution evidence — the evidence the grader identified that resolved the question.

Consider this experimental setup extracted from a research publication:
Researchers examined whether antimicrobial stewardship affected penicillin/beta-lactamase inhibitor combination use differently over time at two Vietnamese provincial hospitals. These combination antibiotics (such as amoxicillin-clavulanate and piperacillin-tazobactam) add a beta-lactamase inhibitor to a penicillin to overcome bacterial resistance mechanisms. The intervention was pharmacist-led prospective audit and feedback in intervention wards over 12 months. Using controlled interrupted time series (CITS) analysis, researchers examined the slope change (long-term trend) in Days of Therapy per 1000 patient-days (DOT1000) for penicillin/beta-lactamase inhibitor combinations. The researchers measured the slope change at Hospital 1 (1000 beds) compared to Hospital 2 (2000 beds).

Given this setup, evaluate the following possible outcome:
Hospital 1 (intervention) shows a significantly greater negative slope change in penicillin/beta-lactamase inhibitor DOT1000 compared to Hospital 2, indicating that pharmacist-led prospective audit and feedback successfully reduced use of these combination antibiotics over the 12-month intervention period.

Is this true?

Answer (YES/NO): NO